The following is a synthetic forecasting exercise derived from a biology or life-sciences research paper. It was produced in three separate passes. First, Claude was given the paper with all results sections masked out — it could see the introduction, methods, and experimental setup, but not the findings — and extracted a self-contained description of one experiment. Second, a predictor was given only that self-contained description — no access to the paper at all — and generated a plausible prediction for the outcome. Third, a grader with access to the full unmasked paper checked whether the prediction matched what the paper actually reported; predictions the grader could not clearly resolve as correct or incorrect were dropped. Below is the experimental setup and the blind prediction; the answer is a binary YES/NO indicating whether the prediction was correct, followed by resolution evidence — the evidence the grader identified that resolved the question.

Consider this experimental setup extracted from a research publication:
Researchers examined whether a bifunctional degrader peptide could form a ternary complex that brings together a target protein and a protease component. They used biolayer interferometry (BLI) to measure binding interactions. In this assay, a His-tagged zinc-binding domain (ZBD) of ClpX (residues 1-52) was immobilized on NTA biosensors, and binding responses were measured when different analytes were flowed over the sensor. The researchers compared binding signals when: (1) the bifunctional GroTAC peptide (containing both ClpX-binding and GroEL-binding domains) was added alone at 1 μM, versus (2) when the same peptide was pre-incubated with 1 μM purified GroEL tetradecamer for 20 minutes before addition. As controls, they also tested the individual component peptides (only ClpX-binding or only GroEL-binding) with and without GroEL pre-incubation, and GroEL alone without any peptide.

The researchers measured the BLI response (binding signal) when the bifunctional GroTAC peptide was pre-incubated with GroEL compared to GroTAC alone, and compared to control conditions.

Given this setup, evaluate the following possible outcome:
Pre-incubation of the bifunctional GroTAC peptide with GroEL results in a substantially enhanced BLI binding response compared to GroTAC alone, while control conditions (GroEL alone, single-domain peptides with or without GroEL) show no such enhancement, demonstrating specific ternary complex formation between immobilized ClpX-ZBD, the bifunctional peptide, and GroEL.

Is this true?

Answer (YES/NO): YES